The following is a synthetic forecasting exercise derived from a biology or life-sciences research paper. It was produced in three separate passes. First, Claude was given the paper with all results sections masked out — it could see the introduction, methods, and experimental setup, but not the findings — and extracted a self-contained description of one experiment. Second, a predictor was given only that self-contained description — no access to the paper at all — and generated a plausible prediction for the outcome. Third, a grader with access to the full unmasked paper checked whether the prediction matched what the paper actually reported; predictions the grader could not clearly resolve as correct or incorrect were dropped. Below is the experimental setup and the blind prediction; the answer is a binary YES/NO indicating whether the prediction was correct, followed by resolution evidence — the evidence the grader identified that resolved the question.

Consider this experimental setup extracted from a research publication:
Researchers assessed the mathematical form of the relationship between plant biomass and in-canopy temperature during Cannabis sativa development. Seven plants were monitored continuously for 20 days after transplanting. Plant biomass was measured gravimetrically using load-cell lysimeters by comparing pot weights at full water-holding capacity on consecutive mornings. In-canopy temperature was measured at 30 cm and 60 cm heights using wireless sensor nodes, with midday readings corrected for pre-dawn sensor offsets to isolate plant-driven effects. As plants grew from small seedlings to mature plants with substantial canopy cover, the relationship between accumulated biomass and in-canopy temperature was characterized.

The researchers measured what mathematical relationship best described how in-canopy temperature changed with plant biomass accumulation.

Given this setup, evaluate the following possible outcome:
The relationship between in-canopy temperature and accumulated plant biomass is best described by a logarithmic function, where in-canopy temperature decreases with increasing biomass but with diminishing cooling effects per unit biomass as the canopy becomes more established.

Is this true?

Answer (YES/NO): YES